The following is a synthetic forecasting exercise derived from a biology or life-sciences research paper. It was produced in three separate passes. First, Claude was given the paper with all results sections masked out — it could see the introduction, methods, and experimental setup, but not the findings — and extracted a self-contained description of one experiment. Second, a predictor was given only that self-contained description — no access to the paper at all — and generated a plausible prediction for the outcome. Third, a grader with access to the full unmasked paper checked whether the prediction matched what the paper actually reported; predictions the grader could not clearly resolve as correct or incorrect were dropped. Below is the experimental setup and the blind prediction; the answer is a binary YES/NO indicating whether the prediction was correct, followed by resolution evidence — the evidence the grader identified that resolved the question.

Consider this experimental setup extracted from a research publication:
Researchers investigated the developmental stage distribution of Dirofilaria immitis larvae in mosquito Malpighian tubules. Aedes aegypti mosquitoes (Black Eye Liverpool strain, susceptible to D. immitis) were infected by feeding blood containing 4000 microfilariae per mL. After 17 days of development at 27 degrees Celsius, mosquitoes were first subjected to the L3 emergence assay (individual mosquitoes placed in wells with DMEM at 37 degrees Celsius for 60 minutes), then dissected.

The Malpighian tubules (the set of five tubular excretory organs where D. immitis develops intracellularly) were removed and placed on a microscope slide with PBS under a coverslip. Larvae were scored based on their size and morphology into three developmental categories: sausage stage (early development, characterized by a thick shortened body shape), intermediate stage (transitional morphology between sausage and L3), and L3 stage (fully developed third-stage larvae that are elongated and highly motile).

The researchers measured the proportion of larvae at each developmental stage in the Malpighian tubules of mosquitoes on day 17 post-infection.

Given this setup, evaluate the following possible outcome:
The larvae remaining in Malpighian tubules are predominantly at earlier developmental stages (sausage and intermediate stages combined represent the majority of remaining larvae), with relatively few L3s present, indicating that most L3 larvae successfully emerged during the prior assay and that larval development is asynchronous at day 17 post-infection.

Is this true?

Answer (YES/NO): NO